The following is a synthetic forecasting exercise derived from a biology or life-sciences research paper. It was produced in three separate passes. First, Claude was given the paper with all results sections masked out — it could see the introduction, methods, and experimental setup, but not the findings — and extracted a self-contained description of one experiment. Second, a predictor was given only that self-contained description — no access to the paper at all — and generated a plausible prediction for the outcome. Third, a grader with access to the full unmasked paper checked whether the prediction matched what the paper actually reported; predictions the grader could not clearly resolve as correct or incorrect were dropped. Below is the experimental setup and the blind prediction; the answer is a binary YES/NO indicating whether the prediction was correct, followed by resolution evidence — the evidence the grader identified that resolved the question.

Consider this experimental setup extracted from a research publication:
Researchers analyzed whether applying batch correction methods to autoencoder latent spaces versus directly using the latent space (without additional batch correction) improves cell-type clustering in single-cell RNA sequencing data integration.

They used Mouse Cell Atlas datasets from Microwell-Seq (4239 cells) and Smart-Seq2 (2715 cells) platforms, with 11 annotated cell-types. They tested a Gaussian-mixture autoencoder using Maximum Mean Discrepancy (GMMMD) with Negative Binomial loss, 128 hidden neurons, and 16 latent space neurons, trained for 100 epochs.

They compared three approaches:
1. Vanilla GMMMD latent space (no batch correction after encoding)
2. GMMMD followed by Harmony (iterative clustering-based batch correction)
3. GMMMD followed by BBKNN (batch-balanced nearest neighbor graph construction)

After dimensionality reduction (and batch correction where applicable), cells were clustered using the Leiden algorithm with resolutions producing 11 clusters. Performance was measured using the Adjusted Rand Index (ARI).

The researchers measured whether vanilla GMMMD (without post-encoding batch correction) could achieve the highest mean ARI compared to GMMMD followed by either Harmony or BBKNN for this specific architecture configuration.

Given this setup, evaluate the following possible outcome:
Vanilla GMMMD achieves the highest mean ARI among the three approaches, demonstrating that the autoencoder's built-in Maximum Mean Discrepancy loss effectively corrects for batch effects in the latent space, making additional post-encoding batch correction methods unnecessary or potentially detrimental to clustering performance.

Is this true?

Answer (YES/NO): YES